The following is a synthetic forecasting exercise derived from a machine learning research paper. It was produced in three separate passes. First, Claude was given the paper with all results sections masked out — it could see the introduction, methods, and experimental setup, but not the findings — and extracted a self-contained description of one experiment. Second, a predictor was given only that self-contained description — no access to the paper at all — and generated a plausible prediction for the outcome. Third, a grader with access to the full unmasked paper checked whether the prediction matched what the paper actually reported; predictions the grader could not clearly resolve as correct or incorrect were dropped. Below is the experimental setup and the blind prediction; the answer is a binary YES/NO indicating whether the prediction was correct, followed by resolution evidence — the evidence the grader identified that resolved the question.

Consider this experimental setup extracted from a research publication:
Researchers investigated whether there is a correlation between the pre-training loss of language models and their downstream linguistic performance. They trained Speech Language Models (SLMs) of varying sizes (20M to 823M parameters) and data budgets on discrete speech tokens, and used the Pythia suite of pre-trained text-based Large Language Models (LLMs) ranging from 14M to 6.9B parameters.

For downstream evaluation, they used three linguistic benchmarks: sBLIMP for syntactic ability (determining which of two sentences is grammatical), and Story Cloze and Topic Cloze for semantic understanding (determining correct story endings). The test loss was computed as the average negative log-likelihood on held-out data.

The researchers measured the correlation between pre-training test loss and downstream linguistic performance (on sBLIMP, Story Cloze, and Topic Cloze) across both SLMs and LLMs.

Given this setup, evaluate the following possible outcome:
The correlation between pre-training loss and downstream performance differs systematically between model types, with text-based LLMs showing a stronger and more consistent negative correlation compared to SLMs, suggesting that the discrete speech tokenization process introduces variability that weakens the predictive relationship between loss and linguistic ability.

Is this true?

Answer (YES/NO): NO